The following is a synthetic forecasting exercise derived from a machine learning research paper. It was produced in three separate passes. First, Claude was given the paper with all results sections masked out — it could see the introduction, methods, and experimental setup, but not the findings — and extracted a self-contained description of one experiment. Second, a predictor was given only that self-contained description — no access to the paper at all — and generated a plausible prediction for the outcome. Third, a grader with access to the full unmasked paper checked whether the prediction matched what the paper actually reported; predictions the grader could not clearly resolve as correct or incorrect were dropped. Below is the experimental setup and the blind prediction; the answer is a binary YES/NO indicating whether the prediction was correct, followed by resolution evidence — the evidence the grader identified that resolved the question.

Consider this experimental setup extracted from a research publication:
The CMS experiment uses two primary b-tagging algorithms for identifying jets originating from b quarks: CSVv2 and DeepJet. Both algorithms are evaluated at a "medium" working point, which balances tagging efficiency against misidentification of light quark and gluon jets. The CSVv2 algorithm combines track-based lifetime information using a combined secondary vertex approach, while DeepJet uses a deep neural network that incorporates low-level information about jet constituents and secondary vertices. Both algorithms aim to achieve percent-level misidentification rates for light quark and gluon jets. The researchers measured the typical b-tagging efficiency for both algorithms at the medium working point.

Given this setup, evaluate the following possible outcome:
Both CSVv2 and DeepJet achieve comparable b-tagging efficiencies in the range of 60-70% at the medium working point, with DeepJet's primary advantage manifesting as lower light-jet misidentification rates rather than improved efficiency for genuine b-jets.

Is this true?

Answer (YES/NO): NO